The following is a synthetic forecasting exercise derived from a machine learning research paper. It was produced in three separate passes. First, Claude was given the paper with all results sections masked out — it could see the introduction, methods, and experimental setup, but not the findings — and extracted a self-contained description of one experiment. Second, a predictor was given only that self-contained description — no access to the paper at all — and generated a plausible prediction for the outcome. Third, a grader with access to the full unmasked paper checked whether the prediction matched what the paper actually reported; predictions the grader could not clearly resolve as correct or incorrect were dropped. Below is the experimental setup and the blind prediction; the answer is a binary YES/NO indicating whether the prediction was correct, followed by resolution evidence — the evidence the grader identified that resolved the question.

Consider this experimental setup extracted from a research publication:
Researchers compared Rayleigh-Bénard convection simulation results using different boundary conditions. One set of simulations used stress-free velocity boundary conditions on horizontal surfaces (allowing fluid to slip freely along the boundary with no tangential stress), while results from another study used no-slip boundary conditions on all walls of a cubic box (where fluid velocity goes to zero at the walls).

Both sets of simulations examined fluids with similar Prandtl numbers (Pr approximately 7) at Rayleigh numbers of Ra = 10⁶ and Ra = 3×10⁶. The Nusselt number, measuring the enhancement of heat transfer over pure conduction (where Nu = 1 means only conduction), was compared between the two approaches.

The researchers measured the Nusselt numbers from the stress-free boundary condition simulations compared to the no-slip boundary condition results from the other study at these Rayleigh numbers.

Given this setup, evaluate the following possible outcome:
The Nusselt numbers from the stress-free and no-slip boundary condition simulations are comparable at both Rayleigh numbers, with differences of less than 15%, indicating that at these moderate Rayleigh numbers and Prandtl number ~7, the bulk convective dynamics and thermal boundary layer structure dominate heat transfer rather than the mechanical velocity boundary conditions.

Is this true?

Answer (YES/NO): NO